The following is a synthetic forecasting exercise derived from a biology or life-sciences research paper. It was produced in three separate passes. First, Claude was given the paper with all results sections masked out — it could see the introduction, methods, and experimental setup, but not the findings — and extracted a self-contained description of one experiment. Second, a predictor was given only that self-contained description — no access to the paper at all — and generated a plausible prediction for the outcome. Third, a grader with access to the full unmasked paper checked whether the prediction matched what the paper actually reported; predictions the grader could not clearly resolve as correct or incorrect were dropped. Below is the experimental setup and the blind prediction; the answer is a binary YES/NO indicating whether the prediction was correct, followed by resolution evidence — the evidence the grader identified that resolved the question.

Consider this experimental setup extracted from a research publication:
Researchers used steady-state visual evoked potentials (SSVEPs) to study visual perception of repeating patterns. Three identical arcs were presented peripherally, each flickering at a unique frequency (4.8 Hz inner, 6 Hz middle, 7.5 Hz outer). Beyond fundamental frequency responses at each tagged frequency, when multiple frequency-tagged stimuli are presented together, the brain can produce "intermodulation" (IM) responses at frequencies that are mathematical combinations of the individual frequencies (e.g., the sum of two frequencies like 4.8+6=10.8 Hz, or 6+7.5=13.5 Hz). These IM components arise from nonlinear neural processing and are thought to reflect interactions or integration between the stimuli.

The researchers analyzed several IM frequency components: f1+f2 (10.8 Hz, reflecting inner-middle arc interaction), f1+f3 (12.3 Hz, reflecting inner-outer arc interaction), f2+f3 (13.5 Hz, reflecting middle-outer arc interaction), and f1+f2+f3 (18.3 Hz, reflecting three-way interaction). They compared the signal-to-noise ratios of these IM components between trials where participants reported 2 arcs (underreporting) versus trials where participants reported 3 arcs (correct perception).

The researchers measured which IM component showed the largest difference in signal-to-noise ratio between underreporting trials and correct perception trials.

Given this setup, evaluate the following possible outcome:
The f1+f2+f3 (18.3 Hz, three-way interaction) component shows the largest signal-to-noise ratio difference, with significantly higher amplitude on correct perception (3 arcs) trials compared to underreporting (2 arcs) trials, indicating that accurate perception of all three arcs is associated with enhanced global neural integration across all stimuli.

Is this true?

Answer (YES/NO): NO